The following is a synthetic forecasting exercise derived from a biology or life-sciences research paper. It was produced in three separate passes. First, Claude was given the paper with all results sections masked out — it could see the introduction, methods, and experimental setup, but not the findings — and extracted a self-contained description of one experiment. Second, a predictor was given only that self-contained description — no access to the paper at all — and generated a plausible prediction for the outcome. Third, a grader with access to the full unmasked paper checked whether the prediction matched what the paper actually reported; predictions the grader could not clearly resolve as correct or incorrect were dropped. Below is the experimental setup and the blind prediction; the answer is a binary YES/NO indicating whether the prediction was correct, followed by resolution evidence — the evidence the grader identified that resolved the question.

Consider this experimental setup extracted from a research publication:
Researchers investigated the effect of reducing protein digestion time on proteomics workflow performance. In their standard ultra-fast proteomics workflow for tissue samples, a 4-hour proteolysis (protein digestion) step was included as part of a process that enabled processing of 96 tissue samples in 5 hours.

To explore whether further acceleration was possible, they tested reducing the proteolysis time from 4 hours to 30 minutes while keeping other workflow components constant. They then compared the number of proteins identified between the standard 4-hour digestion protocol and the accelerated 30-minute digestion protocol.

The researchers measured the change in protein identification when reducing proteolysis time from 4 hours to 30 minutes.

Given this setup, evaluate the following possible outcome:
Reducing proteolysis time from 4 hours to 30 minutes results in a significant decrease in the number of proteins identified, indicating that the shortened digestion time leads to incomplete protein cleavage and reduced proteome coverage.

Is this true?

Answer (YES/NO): NO